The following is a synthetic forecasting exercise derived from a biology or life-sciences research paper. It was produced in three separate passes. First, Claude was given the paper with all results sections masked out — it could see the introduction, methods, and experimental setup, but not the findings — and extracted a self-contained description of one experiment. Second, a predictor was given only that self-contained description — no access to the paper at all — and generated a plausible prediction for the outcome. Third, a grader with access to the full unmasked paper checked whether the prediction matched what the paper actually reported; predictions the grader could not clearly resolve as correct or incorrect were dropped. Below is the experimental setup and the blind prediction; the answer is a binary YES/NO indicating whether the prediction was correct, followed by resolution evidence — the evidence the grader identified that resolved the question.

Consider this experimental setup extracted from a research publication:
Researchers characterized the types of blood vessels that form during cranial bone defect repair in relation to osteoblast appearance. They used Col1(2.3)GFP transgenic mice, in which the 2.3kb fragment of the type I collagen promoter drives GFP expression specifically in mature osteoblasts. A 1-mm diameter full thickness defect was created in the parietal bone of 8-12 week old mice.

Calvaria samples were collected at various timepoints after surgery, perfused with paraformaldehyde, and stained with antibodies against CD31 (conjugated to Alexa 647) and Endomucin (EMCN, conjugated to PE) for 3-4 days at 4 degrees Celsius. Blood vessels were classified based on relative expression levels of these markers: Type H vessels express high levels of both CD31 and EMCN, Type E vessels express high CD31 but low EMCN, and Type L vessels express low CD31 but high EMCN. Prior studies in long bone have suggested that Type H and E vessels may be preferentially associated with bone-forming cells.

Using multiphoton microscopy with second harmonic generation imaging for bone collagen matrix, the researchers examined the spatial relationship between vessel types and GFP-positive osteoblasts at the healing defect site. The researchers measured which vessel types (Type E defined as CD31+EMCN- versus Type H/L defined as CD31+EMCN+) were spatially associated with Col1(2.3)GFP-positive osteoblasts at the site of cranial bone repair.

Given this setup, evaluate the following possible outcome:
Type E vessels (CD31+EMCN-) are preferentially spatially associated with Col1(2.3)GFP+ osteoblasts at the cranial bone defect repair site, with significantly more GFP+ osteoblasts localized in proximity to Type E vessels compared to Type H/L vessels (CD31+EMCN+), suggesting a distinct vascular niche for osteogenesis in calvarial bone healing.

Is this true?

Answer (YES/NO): NO